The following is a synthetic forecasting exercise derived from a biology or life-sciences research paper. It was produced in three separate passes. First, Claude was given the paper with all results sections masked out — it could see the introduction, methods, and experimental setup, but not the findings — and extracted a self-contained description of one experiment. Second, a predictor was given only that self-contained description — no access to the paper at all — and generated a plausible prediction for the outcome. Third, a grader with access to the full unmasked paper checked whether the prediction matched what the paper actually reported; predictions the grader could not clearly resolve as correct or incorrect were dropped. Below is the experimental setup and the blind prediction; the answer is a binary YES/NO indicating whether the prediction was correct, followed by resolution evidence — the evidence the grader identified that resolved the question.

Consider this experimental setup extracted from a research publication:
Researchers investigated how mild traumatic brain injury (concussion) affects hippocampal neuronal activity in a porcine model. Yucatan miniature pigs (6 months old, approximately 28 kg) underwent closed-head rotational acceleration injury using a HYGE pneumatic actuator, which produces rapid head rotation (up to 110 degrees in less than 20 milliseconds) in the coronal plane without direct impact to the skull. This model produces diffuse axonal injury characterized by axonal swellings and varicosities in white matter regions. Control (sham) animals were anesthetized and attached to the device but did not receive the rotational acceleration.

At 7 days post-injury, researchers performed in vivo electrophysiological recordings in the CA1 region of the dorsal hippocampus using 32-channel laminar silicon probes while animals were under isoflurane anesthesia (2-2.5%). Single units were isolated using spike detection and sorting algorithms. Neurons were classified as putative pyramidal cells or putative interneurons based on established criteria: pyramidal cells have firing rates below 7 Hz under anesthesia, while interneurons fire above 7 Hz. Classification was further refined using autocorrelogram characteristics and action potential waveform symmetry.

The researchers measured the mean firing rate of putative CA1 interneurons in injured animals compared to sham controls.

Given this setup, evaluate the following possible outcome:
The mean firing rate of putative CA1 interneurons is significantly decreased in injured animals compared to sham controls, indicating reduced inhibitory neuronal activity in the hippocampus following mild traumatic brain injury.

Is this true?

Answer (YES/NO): YES